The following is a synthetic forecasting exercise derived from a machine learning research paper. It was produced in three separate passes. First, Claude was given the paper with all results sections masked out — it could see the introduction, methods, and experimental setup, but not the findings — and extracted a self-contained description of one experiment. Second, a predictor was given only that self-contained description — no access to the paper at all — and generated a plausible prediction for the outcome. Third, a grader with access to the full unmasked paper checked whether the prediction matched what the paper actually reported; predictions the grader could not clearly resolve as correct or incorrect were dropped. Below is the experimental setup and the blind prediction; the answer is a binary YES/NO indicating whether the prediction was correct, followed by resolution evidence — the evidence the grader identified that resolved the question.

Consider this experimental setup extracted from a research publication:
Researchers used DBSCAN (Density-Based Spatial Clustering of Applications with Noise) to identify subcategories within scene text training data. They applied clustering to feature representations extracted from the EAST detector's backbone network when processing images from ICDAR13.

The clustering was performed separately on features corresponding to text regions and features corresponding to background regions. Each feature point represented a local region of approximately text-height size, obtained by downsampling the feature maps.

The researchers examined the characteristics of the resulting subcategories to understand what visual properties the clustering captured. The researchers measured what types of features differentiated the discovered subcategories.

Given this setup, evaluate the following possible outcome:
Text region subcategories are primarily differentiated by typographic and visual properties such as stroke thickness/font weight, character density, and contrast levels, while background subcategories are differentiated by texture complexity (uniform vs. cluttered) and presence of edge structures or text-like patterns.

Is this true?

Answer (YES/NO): NO